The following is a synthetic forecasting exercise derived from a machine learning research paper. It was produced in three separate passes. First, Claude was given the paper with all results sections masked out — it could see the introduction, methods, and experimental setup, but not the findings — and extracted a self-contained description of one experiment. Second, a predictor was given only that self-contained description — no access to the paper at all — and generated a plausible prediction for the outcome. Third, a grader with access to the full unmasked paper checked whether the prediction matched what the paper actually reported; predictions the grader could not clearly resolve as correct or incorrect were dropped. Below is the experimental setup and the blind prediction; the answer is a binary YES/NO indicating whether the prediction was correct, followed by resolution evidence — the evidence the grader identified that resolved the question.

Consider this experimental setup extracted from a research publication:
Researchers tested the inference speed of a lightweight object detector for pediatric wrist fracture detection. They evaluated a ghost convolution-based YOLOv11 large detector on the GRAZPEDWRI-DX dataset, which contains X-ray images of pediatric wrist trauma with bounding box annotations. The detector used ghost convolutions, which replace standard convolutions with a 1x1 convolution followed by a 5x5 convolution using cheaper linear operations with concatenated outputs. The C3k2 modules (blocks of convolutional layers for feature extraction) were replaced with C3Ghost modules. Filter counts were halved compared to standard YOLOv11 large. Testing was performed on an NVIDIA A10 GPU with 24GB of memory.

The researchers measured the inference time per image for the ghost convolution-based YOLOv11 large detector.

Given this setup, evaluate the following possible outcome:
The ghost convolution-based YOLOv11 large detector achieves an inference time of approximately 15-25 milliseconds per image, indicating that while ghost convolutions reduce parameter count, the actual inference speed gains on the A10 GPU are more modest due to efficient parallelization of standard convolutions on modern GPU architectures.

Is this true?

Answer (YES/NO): NO